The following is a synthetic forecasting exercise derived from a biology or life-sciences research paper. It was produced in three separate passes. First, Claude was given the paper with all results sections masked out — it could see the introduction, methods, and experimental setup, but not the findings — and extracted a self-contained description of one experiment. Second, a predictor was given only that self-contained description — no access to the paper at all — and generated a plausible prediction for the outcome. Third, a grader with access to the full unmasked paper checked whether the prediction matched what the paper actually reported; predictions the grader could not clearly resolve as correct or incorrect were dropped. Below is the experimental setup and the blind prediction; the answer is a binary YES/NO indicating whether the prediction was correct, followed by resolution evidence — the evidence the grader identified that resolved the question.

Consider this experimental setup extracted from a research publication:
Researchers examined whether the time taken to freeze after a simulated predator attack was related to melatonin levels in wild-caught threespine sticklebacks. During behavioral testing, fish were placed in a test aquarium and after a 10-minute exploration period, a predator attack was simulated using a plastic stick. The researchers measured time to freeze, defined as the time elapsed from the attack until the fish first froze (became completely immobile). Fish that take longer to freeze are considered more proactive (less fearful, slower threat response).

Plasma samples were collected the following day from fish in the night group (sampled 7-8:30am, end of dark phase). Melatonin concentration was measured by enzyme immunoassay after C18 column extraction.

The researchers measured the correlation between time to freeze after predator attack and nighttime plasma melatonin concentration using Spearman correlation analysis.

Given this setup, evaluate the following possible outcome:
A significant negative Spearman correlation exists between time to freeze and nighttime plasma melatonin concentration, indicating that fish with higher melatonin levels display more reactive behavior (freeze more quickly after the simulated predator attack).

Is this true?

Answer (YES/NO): NO